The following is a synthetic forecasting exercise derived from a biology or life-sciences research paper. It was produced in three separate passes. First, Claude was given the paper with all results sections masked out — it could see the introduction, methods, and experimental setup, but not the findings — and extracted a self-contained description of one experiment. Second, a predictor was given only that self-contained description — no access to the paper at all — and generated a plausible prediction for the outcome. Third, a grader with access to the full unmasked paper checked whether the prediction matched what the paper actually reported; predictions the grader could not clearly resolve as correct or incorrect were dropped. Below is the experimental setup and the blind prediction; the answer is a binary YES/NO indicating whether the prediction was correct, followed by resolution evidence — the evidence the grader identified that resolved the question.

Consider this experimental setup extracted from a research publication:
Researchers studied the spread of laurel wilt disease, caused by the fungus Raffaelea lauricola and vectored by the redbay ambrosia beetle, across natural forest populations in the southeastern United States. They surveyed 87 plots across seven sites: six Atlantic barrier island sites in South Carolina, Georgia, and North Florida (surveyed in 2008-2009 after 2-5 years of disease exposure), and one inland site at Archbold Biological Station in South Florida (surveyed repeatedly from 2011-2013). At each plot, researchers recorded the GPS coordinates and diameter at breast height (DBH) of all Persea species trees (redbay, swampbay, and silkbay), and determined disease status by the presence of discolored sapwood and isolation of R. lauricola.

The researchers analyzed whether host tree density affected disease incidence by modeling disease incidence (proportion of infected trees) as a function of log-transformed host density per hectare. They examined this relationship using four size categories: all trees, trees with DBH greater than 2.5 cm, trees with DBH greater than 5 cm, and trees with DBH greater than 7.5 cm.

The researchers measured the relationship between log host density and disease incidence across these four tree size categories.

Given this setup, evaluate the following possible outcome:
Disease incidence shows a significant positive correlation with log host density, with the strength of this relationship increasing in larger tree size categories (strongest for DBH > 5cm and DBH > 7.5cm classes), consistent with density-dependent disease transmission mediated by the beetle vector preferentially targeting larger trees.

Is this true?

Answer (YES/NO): YES